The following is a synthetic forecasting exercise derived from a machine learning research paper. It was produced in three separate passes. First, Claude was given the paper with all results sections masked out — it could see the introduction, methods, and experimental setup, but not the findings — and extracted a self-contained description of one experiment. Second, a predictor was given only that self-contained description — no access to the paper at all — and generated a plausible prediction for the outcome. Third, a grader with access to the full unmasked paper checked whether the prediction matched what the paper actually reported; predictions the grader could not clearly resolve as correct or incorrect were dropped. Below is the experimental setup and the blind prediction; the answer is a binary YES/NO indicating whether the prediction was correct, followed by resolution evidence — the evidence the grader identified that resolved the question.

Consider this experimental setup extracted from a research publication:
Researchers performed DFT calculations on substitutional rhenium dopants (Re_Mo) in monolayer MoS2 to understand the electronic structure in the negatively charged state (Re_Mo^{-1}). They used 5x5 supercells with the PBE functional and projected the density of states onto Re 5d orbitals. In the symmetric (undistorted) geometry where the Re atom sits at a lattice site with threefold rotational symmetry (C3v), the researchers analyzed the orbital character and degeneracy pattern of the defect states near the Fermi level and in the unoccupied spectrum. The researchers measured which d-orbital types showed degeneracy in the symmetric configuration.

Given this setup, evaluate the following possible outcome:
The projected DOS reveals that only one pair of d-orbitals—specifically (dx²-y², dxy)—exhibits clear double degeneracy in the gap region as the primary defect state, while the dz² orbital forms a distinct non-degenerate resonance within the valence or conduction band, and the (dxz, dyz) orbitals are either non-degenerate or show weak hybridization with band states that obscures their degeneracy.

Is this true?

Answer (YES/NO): NO